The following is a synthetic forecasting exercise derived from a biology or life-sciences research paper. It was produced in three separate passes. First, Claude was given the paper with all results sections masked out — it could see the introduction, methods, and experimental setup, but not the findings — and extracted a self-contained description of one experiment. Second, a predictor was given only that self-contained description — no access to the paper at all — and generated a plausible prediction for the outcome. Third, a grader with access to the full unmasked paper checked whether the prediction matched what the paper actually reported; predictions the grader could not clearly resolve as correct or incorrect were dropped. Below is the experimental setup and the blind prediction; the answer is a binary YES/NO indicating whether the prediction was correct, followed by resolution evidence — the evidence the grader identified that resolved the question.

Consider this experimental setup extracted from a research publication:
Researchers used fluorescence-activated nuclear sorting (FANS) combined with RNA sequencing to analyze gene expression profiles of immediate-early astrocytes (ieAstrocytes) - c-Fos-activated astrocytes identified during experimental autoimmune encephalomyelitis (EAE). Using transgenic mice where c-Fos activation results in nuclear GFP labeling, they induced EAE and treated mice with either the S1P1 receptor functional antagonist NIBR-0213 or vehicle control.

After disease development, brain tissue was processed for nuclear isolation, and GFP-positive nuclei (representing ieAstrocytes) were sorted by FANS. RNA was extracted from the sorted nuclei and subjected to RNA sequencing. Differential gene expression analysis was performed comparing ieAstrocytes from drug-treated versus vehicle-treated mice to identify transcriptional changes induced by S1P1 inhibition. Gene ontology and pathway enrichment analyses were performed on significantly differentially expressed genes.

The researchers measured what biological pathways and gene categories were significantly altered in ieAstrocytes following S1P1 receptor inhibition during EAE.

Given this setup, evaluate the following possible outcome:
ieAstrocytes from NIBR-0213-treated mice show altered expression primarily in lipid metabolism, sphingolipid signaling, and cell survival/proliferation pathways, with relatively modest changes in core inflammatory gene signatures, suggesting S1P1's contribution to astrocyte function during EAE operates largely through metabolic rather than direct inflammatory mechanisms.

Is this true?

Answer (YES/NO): NO